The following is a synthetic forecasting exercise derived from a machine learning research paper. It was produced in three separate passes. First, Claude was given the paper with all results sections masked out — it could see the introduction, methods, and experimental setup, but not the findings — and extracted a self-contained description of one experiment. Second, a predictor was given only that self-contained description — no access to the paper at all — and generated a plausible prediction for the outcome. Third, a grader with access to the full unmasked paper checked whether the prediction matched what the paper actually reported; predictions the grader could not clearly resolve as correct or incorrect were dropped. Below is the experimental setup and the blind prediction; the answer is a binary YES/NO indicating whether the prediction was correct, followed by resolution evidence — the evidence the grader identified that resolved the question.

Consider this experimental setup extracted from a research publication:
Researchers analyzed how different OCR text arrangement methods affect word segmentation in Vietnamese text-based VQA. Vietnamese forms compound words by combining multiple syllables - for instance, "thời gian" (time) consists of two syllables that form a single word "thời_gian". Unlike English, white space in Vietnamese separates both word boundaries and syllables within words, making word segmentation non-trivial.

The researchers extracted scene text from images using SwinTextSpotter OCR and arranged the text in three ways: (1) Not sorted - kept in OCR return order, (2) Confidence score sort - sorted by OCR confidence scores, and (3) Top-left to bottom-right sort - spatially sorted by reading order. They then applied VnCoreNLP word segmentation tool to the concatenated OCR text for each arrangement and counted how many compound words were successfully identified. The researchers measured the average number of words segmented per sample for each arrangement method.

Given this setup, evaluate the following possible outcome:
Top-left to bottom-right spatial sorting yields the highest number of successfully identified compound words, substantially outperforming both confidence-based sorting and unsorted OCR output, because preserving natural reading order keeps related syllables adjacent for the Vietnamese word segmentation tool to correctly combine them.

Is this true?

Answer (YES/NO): YES